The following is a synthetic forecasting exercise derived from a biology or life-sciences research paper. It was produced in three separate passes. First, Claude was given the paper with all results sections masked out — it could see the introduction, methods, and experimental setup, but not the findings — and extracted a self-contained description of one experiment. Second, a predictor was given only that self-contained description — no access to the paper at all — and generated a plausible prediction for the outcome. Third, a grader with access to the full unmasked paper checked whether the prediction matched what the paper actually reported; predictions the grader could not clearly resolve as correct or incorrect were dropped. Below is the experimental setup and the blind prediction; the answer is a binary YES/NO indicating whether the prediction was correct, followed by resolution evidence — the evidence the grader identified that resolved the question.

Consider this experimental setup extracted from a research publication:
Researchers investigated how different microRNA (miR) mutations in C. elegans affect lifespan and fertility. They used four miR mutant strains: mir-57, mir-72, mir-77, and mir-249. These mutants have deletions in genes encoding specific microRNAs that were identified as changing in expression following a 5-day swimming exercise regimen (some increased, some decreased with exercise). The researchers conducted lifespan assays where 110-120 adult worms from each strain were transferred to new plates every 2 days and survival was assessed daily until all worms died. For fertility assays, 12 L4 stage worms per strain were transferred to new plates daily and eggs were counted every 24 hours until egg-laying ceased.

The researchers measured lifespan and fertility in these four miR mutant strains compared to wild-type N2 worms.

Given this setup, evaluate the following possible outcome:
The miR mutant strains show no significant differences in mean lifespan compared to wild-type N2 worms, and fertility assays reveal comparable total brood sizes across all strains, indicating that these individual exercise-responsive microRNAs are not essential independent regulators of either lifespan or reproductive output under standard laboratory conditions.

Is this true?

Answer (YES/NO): NO